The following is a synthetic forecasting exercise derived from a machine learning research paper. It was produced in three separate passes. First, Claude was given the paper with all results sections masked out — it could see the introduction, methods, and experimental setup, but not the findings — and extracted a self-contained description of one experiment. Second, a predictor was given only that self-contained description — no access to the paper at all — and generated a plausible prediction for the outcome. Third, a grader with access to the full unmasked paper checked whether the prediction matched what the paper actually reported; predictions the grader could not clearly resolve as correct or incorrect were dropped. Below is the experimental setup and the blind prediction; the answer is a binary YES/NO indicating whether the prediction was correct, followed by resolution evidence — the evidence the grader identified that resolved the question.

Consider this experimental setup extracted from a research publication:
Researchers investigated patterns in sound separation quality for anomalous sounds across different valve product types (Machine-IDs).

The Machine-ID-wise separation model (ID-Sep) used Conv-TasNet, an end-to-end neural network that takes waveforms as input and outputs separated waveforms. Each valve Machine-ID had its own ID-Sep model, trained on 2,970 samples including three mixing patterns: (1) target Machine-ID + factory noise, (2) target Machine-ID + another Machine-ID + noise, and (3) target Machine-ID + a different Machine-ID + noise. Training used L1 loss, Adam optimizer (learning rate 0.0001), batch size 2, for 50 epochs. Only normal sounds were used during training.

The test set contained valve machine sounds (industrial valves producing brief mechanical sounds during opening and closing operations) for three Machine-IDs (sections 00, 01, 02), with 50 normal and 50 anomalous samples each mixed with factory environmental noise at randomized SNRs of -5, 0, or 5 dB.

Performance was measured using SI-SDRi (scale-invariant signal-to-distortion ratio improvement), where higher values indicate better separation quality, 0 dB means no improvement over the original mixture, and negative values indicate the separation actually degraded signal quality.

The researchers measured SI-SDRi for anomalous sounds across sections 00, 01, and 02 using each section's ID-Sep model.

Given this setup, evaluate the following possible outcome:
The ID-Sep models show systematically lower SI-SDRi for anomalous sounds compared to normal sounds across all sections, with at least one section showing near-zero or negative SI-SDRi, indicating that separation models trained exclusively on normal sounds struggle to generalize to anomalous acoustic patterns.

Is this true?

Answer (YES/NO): YES